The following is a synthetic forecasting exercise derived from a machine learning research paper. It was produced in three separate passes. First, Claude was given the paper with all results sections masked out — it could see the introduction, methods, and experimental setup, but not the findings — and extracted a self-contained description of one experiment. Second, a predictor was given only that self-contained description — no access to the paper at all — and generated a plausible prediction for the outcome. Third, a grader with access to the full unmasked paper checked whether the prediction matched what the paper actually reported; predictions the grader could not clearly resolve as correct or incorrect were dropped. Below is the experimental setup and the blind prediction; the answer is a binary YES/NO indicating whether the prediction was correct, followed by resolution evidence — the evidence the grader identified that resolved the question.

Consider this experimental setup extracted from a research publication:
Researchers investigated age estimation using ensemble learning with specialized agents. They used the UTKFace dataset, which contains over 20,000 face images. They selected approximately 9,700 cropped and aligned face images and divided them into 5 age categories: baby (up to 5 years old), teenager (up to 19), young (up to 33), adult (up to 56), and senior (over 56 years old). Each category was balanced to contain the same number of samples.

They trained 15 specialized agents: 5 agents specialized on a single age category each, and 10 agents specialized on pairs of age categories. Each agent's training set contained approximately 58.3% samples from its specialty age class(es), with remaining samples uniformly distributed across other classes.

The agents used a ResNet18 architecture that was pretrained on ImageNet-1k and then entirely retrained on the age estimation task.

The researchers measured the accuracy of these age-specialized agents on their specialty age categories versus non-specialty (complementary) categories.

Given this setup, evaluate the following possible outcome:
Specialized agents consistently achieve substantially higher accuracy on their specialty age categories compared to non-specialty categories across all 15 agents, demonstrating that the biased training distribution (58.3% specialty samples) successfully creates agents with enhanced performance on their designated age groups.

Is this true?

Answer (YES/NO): YES